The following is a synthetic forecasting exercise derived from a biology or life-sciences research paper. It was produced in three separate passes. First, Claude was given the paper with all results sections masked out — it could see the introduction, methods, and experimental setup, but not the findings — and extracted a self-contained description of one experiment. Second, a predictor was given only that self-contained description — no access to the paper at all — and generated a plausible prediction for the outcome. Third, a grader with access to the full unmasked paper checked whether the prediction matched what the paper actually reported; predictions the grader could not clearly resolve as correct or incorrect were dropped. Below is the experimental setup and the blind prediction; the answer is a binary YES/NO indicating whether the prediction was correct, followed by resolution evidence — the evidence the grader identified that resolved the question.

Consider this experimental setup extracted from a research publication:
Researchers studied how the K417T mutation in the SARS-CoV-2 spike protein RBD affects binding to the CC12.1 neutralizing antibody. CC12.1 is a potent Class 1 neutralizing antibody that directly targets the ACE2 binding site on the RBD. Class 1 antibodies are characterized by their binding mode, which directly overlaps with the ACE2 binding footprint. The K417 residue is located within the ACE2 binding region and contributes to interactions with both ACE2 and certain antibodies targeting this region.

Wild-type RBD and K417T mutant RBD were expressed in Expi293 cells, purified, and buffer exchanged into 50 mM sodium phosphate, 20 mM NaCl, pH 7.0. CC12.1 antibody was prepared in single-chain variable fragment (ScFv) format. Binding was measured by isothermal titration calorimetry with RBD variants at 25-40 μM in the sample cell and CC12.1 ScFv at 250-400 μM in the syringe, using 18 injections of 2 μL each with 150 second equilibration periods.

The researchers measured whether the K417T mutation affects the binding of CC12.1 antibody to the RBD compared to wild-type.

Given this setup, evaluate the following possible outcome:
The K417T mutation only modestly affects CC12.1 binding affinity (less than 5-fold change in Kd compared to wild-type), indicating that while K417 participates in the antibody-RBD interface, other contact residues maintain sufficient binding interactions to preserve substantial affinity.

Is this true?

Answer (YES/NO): NO